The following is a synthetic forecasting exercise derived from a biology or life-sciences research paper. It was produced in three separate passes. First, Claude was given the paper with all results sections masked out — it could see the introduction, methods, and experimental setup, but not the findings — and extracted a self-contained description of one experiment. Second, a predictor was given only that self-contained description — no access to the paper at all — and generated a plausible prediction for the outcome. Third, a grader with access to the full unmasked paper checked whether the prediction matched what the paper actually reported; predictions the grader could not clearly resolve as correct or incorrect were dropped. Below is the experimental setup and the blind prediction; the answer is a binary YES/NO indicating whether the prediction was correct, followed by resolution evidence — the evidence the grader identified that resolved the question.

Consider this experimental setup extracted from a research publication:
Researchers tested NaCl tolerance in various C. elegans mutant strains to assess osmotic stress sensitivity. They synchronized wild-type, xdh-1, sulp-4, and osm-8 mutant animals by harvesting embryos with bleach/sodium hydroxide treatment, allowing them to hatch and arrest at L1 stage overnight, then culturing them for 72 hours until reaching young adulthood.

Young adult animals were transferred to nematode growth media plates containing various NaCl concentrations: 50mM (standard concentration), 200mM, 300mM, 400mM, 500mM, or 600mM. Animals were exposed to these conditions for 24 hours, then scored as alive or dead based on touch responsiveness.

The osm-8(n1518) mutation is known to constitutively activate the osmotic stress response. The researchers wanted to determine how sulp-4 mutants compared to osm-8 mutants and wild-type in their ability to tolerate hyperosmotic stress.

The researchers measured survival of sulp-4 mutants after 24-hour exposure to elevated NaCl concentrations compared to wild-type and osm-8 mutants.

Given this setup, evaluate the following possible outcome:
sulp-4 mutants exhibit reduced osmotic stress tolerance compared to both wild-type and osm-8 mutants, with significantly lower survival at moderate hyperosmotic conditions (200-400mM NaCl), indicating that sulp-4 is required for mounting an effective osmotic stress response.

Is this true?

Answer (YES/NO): NO